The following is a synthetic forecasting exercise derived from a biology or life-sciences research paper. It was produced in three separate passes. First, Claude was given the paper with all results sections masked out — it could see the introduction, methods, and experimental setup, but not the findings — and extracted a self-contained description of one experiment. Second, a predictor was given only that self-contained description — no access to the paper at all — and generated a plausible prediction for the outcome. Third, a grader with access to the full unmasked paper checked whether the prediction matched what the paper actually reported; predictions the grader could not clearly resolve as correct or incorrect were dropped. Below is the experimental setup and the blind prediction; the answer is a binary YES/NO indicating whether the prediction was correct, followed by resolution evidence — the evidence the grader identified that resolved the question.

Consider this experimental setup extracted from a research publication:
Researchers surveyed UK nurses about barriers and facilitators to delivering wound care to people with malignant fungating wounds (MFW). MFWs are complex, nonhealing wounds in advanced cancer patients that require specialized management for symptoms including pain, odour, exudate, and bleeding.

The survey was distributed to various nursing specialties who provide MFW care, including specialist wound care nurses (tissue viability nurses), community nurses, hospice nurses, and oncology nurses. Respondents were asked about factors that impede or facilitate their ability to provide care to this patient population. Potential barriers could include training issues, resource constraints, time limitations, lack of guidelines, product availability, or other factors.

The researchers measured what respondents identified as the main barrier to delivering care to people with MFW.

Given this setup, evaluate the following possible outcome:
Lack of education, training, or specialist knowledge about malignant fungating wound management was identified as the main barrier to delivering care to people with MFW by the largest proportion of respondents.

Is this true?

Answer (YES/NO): YES